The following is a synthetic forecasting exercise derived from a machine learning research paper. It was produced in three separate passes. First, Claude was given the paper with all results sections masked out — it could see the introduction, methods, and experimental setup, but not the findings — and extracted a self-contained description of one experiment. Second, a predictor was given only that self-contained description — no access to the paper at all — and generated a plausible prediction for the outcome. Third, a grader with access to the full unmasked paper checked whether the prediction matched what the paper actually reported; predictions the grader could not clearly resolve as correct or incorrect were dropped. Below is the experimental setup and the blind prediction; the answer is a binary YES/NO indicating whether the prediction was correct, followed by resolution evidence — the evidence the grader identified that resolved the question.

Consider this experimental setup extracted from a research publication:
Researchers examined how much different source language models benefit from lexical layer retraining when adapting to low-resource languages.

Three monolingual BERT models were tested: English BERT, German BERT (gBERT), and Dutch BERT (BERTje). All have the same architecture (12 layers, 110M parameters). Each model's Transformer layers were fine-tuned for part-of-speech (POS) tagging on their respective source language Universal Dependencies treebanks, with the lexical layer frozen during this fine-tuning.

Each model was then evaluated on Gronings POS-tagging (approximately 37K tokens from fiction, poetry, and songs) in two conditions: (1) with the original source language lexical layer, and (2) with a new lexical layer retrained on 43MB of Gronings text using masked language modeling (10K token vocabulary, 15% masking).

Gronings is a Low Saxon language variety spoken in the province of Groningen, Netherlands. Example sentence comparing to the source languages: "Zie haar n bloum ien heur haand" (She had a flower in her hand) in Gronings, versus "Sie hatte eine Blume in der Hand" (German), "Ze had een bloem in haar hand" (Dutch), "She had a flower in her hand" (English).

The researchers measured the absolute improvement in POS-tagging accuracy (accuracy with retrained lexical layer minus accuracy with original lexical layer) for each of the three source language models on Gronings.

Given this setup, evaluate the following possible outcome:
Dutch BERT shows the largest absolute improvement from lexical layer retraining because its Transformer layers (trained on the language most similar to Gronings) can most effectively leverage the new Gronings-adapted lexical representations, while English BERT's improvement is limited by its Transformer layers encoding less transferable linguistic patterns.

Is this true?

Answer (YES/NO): NO